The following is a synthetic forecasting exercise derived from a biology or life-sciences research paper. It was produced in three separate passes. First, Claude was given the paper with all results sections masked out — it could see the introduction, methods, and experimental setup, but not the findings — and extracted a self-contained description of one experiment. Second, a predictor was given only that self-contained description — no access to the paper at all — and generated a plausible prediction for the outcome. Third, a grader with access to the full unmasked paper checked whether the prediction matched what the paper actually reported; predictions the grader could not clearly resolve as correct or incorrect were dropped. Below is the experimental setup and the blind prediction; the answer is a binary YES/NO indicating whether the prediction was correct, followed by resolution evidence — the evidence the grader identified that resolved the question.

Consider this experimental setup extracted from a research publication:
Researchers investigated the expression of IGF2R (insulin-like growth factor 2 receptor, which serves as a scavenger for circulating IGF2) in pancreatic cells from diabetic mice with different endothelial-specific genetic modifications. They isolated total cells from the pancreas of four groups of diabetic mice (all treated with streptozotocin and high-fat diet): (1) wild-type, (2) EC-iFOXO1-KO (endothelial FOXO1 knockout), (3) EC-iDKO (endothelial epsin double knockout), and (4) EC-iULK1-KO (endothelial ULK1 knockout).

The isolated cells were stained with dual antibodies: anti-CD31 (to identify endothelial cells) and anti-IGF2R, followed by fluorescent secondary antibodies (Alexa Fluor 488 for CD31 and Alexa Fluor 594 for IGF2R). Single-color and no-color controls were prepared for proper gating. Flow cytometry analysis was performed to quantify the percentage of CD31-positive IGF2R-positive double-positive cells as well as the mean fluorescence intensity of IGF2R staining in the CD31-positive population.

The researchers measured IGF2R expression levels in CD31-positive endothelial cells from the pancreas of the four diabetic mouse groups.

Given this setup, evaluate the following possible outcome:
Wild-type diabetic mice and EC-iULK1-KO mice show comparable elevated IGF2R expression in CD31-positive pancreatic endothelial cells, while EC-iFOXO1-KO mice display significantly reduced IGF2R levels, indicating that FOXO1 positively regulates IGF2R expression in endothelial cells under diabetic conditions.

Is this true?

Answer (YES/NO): NO